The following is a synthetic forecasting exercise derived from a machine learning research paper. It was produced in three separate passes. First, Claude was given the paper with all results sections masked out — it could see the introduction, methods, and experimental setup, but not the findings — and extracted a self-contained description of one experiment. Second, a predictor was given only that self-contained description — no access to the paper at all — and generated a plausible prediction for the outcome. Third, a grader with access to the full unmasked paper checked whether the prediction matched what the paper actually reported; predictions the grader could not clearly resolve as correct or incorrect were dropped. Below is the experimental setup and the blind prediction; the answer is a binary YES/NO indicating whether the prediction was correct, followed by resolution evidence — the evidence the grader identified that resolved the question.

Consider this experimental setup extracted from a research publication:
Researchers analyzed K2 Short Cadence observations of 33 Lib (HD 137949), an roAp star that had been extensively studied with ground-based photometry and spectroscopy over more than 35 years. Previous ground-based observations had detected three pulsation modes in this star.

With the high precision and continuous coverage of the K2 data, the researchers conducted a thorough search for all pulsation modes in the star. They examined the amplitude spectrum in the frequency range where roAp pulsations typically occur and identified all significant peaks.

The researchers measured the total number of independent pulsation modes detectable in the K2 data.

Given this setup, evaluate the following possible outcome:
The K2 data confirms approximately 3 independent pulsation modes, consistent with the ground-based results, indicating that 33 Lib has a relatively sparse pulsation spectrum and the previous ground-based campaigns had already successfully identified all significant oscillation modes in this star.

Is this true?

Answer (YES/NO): NO